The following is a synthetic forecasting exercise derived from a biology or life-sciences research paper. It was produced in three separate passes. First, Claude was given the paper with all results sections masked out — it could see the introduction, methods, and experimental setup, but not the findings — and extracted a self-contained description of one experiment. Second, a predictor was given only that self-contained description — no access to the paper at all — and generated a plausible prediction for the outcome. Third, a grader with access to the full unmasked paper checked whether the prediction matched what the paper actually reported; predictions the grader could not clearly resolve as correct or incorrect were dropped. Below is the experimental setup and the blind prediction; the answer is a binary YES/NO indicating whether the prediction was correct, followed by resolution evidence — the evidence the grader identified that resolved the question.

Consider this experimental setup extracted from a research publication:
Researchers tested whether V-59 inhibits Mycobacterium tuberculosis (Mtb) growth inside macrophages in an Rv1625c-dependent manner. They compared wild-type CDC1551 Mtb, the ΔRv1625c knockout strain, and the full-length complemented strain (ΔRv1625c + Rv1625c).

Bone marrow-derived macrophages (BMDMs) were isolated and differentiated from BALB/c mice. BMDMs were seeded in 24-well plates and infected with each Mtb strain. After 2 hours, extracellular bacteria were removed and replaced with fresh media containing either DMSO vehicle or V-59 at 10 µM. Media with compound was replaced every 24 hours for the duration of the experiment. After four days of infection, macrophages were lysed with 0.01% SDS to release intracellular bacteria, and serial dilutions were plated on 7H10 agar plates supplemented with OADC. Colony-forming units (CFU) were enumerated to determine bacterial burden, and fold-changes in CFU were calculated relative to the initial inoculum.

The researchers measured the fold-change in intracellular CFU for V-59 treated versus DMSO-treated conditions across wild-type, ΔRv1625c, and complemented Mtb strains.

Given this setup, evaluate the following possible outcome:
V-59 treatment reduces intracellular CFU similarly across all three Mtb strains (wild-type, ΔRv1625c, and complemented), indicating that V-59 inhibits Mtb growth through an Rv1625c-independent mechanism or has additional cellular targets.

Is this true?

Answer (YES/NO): NO